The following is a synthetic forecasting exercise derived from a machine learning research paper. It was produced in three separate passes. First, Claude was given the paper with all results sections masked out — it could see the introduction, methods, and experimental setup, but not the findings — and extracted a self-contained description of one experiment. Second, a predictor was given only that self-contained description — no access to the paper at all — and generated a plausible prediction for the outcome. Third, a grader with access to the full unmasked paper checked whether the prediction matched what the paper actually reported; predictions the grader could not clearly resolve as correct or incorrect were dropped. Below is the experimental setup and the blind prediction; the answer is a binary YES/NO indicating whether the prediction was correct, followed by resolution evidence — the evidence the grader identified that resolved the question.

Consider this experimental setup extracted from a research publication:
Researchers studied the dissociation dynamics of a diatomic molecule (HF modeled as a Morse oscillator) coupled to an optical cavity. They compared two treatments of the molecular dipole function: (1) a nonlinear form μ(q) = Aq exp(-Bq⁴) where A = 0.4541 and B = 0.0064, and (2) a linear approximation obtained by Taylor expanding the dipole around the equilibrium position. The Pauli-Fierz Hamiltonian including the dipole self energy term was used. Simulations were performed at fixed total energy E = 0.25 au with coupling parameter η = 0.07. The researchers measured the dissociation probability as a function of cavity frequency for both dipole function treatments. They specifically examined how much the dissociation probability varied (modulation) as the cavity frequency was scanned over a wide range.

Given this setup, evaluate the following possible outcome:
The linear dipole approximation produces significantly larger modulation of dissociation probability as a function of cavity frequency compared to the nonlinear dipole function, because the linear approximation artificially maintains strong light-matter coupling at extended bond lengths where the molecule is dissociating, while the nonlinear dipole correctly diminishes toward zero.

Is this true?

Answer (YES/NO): NO